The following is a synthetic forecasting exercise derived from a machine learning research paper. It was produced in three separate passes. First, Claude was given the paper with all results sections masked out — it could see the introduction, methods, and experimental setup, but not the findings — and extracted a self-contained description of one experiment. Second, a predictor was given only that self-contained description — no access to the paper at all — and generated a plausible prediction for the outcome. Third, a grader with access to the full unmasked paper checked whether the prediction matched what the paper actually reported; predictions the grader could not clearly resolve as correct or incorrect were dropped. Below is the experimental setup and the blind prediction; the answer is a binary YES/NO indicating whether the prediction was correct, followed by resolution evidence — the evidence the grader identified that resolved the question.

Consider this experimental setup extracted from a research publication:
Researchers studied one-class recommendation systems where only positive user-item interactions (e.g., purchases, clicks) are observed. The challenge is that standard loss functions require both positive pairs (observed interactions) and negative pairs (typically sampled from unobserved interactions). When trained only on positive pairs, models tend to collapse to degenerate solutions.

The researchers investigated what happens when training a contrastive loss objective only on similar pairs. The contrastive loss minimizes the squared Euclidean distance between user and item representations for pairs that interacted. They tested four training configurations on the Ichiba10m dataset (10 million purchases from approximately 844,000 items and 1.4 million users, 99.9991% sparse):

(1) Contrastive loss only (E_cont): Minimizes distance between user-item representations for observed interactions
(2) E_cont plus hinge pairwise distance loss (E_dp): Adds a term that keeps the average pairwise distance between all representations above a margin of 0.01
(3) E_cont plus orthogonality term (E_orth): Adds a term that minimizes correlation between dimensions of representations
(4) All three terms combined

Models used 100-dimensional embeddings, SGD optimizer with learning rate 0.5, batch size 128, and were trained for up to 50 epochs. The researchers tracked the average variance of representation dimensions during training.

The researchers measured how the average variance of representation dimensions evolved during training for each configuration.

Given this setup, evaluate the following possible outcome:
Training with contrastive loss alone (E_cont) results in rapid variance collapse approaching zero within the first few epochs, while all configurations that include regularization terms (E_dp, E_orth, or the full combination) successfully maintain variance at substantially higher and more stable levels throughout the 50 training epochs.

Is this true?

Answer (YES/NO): NO